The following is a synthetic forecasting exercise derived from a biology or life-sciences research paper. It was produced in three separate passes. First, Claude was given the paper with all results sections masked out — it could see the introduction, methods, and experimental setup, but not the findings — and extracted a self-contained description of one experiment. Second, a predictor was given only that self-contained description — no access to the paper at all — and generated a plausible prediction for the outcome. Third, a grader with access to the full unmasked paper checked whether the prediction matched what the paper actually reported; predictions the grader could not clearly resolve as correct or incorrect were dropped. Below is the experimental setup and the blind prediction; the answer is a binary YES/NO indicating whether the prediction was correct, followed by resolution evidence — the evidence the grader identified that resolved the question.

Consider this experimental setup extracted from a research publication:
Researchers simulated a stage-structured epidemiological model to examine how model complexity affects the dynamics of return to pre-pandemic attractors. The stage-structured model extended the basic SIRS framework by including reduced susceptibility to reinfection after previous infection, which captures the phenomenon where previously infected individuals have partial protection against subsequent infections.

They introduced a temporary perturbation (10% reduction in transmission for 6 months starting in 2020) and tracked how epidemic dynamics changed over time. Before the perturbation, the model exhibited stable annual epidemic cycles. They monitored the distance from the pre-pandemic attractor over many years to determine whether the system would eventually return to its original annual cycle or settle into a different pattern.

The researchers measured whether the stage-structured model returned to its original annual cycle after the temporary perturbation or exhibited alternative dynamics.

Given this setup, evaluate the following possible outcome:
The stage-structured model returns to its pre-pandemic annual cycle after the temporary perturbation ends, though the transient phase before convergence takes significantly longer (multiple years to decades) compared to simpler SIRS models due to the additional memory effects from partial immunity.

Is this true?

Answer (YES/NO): YES